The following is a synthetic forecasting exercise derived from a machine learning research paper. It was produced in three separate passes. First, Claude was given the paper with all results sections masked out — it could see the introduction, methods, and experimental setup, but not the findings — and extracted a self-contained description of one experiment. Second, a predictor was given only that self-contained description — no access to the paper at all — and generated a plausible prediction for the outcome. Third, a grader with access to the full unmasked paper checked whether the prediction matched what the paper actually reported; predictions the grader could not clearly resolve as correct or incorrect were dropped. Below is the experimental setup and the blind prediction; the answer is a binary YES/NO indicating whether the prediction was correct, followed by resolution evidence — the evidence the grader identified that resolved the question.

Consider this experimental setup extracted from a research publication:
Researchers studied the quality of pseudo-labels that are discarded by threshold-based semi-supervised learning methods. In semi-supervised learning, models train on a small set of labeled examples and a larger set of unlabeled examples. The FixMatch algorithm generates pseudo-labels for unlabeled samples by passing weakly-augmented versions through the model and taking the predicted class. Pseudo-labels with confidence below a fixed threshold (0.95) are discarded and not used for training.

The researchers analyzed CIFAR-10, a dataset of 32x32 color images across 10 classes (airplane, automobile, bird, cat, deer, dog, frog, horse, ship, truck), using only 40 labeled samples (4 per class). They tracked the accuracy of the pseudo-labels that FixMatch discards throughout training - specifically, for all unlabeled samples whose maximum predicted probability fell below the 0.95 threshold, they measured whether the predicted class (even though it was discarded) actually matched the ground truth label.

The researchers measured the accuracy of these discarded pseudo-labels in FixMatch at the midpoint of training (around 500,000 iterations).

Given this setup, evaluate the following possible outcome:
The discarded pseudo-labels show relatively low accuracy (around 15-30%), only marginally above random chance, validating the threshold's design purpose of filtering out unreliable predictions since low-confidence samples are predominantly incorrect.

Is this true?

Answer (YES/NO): NO